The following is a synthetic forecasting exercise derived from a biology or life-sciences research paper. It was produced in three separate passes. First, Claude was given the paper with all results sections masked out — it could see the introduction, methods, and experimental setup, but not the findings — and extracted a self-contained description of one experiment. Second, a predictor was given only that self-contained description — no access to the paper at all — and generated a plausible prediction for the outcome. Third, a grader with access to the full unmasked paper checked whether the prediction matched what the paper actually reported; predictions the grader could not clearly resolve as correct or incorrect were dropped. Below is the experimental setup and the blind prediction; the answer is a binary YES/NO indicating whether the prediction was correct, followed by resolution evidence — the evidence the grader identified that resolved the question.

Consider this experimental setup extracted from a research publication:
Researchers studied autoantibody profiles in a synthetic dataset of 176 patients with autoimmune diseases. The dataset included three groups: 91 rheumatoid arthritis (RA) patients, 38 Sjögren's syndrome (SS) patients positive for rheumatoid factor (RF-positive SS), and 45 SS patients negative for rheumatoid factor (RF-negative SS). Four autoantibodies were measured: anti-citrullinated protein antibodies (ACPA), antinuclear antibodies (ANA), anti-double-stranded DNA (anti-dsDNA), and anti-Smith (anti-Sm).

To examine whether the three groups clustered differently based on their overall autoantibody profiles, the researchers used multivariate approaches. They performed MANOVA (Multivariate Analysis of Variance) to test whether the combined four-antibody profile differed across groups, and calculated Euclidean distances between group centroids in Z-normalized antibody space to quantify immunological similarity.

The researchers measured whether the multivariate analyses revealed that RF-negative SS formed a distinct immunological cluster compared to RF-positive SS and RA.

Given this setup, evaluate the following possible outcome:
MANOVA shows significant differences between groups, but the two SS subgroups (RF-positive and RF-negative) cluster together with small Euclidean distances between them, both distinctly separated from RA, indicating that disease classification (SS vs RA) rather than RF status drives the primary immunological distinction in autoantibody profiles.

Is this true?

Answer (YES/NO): NO